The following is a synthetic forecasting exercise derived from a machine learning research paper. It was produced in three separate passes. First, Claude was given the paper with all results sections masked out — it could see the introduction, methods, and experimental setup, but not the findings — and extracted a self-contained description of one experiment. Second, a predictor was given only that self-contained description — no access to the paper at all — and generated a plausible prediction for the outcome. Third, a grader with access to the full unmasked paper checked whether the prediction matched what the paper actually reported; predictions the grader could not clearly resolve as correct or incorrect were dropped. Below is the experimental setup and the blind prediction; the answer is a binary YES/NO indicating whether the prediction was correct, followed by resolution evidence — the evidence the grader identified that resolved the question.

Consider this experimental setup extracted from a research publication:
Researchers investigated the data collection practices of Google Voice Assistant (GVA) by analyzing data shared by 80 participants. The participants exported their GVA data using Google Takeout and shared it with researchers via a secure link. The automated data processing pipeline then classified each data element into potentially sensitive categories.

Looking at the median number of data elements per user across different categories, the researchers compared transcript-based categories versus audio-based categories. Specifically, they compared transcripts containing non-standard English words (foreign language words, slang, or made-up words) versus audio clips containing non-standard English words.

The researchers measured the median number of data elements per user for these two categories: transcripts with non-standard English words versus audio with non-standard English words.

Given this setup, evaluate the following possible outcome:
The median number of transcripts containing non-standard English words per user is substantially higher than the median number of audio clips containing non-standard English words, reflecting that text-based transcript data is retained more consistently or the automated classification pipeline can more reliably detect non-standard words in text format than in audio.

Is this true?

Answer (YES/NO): NO